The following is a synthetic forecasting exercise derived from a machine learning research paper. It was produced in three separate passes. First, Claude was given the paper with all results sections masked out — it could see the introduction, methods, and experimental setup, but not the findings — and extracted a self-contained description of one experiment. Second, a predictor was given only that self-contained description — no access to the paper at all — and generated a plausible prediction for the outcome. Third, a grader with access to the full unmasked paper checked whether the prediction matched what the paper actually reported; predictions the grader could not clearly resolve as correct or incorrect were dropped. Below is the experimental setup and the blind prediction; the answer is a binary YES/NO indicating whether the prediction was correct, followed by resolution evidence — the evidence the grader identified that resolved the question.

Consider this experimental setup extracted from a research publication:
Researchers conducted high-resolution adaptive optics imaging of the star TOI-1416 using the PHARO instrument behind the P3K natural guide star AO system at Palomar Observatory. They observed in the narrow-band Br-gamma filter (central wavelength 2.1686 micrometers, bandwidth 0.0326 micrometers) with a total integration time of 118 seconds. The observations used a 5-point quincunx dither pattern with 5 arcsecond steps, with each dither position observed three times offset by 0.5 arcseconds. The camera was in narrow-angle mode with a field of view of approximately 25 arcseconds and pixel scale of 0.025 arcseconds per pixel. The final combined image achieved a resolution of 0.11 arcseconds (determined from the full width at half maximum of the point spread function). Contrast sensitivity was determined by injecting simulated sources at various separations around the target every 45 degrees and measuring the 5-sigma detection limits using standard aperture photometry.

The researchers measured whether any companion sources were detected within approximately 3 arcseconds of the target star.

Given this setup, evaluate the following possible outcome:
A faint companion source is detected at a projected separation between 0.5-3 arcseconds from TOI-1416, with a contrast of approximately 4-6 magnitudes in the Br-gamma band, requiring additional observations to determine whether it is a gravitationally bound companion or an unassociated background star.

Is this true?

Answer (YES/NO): NO